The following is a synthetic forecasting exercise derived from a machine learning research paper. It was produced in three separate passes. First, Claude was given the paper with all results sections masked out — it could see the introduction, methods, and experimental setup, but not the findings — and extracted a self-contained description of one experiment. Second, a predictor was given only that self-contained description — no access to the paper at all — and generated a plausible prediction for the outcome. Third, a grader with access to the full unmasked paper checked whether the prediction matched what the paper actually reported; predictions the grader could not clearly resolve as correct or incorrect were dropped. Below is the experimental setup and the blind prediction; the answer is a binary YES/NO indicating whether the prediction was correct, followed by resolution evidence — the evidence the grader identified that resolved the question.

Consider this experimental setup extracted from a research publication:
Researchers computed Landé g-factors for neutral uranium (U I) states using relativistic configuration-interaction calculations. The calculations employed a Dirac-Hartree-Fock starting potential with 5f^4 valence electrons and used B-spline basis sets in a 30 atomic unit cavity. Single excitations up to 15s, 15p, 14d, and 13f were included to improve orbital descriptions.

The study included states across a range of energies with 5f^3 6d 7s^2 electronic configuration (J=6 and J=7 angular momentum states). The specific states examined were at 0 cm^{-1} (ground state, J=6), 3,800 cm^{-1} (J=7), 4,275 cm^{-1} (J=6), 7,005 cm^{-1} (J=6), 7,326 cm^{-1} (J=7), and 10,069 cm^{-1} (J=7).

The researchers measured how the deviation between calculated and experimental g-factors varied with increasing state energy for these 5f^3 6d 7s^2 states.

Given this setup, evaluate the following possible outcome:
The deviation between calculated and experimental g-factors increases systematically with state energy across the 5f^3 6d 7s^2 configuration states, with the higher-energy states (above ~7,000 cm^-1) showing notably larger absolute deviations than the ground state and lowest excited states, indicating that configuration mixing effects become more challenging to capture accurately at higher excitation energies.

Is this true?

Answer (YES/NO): NO